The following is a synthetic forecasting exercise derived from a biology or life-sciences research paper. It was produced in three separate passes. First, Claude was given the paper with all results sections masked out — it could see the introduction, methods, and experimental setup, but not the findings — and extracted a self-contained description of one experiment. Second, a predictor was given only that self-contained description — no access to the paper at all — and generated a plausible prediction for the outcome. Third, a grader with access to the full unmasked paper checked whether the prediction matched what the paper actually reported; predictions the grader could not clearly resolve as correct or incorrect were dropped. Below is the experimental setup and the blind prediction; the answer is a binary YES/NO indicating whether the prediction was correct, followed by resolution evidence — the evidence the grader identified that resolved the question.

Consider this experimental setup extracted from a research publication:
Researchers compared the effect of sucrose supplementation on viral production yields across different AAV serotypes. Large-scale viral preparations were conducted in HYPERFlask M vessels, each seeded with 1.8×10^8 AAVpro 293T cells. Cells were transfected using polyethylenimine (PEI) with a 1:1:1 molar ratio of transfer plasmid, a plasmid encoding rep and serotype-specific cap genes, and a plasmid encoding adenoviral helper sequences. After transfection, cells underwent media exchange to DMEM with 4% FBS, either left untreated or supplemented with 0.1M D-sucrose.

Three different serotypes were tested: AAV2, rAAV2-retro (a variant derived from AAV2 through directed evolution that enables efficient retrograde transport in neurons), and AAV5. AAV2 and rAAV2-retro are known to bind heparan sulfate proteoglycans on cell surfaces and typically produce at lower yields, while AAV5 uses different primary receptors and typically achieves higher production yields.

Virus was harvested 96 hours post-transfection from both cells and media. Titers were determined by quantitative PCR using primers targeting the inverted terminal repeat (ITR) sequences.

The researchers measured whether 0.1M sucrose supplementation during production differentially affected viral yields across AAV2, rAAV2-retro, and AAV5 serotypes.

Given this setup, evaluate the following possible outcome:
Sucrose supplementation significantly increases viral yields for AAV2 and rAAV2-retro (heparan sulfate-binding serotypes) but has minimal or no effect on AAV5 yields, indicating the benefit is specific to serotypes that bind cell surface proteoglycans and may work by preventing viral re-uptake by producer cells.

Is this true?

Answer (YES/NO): YES